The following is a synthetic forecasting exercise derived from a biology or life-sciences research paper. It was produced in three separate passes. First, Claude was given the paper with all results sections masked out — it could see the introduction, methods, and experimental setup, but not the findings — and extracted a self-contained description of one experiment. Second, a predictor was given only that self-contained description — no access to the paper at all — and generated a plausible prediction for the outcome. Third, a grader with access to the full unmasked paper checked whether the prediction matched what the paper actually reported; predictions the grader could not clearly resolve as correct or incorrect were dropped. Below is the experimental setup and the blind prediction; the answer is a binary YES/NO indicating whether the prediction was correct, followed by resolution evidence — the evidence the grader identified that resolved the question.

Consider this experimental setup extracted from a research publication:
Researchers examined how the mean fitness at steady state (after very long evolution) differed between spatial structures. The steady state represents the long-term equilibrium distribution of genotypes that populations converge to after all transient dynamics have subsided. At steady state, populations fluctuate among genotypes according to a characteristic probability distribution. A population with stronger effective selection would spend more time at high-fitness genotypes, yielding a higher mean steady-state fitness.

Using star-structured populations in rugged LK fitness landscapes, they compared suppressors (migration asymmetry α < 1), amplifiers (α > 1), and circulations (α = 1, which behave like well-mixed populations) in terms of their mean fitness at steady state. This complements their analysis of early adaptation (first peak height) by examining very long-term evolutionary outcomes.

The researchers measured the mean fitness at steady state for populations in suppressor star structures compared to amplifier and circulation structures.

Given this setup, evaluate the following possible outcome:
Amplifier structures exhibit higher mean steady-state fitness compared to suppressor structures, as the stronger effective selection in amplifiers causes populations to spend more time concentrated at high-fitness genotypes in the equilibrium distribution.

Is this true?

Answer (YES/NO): YES